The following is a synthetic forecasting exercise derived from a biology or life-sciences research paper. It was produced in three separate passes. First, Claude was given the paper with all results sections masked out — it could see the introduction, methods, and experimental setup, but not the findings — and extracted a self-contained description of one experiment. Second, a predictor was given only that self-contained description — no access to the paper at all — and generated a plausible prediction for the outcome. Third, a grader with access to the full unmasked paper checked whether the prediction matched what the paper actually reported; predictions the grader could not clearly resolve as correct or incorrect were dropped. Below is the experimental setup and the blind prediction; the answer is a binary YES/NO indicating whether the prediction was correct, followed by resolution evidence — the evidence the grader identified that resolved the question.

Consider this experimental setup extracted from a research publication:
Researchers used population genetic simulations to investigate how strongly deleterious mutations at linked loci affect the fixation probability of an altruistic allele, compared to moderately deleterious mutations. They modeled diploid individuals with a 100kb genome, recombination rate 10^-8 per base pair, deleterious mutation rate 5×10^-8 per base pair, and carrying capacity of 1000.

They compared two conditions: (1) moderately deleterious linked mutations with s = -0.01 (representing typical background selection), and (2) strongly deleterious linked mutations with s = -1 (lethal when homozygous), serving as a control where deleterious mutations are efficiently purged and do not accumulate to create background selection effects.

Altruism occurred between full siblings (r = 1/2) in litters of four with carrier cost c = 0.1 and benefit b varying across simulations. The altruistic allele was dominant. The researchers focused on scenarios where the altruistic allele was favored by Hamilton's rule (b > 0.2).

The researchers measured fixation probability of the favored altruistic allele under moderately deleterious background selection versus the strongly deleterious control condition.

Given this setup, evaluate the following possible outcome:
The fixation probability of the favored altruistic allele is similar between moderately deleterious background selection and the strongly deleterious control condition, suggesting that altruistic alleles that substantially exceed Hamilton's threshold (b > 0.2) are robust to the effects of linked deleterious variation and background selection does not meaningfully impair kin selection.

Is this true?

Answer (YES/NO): NO